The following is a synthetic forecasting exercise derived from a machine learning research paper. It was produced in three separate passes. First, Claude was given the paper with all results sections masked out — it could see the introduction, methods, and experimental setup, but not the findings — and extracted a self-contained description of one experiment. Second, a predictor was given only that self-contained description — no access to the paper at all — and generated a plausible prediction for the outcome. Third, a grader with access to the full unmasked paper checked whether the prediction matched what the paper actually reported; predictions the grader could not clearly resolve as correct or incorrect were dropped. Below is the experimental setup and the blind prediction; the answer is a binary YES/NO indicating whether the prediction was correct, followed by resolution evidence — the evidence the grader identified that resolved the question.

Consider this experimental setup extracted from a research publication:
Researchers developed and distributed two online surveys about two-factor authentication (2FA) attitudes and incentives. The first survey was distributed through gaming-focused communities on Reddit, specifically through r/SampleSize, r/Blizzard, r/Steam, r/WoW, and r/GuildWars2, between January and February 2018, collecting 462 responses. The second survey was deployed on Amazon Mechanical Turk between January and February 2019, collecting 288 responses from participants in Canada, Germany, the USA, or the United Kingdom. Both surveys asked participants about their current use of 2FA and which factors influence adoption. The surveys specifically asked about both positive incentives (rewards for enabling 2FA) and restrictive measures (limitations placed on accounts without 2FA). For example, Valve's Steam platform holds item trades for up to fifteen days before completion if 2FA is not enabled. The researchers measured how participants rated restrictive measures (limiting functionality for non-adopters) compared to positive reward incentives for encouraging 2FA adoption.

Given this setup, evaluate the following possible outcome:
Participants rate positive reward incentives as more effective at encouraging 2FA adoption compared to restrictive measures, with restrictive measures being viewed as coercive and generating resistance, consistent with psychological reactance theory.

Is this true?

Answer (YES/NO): NO